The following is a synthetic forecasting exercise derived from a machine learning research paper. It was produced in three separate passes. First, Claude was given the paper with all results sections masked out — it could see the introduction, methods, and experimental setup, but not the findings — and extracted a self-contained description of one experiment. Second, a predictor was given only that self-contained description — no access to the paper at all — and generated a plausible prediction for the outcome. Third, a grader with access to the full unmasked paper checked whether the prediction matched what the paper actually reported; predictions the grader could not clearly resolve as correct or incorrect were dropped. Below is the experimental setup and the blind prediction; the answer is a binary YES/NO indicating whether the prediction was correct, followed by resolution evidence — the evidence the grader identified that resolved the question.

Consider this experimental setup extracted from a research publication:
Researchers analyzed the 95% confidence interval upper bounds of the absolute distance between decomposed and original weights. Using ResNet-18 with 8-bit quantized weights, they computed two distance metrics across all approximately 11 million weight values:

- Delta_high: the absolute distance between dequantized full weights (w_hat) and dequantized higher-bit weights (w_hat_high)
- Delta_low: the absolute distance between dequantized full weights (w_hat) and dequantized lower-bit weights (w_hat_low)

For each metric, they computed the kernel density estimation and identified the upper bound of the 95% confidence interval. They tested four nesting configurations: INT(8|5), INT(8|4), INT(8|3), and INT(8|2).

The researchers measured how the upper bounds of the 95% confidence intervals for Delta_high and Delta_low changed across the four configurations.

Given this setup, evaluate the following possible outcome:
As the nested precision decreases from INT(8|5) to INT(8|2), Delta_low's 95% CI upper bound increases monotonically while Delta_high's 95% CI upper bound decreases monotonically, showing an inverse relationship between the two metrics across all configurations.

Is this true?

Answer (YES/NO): NO